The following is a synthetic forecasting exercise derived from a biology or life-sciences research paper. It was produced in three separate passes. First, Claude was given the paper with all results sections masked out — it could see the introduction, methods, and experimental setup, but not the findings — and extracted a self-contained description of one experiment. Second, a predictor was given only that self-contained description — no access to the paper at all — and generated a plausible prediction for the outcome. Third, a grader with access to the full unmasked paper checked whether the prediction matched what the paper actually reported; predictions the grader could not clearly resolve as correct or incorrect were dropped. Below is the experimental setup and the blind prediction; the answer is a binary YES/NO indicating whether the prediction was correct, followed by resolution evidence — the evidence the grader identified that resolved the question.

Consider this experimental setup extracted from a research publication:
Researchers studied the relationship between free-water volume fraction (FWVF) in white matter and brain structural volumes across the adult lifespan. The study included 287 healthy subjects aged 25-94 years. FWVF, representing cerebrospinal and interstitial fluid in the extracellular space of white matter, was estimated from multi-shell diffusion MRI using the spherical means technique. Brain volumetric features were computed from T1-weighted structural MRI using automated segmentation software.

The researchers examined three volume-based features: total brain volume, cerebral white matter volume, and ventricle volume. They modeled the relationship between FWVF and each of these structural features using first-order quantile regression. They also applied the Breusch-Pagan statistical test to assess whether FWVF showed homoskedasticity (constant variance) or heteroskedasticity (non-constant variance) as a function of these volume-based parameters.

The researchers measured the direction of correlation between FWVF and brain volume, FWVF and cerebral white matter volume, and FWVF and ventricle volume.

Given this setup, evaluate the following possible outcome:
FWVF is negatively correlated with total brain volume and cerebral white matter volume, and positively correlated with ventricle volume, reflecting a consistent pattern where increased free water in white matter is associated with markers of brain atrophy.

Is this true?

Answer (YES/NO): YES